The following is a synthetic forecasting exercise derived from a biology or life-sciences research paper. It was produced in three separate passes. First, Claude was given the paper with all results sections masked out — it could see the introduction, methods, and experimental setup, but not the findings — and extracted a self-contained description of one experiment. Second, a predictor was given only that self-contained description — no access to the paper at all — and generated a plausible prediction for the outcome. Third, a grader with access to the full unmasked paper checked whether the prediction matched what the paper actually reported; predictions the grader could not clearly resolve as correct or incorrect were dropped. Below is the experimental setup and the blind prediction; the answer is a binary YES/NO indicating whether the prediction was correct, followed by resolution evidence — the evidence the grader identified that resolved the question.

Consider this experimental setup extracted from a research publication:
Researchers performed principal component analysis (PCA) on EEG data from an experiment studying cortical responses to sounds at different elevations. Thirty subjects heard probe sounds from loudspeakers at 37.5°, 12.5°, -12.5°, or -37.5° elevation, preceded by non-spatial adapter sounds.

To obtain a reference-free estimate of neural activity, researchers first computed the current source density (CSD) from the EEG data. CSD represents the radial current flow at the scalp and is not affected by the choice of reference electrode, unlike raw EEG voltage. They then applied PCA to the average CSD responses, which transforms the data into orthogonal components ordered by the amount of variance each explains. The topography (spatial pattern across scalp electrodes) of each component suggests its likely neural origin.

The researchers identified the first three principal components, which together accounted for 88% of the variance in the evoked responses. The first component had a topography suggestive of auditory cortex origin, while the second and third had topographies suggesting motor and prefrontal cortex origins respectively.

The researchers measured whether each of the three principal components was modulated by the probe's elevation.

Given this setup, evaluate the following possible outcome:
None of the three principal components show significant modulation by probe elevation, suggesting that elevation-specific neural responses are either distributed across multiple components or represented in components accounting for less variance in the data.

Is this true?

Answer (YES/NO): NO